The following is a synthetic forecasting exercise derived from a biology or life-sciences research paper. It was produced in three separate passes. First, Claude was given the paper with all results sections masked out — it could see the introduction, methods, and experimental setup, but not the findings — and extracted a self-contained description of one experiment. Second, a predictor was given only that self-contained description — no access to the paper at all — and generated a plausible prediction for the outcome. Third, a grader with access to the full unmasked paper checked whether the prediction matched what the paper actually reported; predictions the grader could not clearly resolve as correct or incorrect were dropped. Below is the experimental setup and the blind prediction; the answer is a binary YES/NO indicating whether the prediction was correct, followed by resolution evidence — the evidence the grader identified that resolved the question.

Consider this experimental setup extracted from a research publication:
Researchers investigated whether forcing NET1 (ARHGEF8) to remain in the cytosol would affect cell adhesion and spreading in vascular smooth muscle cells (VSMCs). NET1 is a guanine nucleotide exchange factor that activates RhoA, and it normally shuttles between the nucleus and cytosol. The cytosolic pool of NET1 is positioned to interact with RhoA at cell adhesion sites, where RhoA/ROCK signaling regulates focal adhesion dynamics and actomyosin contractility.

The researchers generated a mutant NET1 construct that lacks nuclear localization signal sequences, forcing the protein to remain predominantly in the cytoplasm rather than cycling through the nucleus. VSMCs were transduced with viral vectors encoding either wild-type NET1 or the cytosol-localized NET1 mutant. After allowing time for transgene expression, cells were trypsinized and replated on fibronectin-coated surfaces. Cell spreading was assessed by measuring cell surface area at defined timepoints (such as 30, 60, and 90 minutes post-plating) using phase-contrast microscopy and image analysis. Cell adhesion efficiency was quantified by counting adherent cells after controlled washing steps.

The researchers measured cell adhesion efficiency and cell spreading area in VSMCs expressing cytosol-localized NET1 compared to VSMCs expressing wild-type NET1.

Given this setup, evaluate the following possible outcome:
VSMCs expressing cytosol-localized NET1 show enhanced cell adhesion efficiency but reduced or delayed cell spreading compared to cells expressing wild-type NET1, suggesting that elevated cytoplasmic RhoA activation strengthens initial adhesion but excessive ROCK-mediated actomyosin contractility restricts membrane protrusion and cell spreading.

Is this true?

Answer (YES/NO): NO